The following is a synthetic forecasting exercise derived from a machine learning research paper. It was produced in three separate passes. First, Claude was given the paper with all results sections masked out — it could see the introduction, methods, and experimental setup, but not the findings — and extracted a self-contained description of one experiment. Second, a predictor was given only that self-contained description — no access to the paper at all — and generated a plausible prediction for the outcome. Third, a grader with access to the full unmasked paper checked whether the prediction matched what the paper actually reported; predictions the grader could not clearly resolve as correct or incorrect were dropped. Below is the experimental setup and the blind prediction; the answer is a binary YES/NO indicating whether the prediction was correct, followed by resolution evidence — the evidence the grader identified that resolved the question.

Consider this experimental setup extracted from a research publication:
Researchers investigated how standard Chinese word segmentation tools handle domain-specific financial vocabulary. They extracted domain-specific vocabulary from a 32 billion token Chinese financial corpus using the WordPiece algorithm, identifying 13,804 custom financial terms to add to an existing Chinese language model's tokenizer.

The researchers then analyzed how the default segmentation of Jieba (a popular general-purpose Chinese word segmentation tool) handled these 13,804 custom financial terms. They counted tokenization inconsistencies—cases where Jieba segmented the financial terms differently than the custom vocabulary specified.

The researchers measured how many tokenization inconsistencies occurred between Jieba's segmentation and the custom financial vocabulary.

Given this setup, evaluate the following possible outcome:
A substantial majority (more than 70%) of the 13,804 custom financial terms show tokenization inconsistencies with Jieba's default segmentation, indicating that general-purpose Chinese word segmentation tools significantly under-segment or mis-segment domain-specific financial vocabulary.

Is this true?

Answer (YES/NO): NO